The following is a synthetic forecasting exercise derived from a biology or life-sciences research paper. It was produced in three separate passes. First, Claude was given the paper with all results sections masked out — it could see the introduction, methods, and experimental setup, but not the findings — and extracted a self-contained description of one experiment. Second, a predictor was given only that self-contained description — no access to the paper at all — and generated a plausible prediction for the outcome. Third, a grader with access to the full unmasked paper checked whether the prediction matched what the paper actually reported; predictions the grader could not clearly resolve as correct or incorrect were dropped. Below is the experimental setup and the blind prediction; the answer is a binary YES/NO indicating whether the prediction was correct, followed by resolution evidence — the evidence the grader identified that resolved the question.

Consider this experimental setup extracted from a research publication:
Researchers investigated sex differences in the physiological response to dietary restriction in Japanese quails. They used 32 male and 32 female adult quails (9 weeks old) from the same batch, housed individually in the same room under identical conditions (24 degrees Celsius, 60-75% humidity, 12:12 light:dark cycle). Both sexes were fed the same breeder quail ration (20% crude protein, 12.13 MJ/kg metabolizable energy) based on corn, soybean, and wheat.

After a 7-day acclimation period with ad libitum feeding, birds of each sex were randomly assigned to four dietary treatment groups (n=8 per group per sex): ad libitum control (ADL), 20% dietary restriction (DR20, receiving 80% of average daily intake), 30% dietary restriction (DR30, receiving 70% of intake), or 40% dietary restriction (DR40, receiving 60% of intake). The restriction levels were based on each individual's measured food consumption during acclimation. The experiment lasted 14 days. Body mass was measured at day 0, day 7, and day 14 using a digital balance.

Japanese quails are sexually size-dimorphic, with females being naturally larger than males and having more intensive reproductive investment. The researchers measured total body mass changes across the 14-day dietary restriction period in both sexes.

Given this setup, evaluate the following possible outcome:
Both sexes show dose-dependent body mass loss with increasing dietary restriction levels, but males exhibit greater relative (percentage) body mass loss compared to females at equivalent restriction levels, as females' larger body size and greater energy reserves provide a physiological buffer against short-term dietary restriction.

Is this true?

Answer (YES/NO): NO